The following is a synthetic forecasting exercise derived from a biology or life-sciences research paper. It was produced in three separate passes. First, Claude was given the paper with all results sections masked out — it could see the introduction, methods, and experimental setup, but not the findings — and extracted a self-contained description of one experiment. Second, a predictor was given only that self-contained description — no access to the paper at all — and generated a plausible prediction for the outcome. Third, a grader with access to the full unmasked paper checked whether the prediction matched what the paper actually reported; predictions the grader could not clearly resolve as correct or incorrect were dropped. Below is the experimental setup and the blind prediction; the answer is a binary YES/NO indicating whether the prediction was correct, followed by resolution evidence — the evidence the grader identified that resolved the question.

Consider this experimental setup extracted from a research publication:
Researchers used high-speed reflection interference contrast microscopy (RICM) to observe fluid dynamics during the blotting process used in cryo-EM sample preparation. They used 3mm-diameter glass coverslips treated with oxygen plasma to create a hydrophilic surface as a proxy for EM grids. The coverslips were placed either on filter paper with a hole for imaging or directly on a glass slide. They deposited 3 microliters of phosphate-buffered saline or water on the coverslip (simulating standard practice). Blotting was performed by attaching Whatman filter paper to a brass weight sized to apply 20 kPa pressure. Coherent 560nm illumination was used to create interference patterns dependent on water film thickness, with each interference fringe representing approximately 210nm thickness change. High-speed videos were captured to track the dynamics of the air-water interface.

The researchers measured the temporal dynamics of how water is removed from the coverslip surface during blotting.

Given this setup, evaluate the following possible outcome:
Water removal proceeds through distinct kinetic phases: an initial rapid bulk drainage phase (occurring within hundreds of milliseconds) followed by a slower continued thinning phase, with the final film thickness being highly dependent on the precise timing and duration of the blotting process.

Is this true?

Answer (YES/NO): NO